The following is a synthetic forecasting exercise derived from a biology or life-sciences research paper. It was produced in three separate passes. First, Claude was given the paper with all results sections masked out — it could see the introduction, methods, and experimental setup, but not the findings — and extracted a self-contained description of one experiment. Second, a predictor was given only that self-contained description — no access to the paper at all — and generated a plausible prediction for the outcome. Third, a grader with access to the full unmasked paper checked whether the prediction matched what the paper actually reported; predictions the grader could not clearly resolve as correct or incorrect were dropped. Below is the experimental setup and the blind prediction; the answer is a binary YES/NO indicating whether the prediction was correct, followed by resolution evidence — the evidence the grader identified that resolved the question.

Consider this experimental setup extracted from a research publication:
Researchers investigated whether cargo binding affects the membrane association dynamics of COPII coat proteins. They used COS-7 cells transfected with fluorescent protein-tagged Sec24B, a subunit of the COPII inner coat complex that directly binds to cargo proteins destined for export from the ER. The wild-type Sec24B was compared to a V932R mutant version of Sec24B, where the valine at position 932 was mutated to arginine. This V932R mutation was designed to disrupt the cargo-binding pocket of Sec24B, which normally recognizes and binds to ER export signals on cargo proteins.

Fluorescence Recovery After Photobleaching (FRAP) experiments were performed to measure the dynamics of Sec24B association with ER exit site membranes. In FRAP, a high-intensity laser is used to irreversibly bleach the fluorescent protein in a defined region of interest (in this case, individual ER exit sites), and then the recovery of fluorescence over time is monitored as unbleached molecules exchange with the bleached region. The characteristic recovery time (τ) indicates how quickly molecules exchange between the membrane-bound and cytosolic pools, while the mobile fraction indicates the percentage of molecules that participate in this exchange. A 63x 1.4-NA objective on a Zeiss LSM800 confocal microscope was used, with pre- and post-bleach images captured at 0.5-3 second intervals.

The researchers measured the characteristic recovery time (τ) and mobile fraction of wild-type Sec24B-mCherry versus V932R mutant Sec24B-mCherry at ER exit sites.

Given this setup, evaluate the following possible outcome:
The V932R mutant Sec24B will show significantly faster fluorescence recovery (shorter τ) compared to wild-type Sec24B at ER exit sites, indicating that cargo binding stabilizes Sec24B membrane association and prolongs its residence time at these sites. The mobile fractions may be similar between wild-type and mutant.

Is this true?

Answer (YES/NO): NO